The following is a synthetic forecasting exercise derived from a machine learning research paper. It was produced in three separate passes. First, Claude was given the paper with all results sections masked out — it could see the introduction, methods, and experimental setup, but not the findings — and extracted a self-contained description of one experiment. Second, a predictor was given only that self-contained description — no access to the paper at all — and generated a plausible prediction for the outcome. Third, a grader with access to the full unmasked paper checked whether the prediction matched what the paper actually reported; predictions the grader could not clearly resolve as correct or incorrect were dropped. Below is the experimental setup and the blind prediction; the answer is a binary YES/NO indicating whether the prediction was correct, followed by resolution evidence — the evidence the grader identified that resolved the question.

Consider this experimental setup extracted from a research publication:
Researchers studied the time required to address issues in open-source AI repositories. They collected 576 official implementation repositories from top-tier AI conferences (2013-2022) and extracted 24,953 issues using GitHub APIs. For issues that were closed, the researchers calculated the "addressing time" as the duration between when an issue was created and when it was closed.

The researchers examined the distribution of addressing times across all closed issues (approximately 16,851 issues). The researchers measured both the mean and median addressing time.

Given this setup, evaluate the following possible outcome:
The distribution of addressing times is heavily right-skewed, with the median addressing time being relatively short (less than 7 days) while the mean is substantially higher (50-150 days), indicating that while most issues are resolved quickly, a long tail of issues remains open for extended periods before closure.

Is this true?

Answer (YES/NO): NO